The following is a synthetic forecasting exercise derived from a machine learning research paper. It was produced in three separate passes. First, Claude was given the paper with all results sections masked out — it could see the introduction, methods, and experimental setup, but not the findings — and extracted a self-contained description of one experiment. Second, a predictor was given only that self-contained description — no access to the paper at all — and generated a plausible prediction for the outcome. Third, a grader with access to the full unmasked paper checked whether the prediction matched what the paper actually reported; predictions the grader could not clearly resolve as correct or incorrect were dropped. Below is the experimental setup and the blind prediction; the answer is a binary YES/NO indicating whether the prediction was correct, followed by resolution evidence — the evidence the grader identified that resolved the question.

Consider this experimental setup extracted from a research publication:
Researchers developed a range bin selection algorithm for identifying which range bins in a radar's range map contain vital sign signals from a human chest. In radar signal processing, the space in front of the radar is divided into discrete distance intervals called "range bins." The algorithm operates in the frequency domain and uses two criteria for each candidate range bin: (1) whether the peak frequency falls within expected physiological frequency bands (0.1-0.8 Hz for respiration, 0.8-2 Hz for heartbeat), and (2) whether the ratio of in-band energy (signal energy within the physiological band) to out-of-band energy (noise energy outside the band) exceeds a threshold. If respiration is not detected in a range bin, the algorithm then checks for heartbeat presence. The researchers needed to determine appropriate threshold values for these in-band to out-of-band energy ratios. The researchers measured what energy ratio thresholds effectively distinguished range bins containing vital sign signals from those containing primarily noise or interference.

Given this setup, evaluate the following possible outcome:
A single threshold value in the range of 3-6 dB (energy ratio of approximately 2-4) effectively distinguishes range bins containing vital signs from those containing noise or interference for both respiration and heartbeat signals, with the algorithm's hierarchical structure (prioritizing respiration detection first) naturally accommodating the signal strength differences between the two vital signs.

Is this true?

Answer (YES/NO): NO